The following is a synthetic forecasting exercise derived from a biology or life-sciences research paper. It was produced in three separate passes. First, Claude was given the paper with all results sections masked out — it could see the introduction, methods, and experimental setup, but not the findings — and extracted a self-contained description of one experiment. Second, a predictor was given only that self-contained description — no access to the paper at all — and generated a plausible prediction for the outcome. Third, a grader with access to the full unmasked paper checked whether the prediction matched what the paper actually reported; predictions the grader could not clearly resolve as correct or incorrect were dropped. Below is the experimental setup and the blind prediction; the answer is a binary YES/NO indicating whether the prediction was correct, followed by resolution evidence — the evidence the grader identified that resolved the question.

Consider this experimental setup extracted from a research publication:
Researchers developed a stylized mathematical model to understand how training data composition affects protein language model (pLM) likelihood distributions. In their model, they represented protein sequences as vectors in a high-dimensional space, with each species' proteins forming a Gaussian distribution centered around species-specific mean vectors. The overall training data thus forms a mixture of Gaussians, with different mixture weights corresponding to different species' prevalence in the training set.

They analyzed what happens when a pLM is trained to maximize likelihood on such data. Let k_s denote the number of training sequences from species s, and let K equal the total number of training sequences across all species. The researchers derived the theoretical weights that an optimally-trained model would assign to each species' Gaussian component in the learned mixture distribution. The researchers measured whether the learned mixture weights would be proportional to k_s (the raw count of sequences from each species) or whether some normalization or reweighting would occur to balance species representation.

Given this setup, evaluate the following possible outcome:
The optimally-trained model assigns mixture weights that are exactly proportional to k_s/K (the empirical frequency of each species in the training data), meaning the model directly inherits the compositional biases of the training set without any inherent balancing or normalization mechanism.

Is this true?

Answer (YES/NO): YES